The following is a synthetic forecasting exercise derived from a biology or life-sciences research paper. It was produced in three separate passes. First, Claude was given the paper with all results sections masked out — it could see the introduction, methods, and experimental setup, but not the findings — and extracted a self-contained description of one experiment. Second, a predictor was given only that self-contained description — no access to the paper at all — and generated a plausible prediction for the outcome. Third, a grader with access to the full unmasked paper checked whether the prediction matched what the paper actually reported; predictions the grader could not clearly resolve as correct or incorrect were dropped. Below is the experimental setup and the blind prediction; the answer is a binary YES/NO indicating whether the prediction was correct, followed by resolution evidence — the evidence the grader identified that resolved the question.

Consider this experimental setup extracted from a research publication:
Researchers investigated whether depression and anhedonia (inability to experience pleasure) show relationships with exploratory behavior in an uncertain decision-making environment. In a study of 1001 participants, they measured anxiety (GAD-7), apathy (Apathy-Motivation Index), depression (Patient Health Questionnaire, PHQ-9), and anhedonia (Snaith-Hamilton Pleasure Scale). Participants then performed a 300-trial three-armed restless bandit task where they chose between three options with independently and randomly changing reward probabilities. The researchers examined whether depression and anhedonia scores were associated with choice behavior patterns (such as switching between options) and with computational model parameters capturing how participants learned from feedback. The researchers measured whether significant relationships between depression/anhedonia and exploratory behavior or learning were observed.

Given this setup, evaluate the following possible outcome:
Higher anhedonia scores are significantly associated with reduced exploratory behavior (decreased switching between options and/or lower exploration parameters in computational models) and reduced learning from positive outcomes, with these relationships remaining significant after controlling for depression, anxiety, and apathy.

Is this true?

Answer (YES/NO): NO